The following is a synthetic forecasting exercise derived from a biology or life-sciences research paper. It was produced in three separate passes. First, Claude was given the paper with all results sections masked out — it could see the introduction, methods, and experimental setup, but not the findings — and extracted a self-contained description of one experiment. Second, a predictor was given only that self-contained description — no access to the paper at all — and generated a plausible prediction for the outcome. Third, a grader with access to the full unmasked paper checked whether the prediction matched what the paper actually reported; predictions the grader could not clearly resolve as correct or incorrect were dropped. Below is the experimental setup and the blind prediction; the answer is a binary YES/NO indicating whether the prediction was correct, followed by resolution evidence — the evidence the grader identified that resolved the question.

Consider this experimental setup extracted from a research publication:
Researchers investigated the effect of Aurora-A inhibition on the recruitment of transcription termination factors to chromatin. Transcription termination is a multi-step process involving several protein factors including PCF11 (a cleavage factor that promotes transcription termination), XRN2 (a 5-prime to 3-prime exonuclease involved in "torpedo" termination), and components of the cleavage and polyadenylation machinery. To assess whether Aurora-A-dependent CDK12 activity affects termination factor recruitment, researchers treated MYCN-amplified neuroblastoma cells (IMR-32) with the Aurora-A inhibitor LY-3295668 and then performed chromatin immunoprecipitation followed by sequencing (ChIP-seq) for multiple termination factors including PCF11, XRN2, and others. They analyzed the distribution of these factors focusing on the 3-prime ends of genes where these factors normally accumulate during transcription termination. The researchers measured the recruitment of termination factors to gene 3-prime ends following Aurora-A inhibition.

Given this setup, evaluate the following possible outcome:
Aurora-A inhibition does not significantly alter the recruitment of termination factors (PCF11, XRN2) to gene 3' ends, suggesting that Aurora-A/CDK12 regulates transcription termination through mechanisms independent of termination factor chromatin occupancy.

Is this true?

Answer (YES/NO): NO